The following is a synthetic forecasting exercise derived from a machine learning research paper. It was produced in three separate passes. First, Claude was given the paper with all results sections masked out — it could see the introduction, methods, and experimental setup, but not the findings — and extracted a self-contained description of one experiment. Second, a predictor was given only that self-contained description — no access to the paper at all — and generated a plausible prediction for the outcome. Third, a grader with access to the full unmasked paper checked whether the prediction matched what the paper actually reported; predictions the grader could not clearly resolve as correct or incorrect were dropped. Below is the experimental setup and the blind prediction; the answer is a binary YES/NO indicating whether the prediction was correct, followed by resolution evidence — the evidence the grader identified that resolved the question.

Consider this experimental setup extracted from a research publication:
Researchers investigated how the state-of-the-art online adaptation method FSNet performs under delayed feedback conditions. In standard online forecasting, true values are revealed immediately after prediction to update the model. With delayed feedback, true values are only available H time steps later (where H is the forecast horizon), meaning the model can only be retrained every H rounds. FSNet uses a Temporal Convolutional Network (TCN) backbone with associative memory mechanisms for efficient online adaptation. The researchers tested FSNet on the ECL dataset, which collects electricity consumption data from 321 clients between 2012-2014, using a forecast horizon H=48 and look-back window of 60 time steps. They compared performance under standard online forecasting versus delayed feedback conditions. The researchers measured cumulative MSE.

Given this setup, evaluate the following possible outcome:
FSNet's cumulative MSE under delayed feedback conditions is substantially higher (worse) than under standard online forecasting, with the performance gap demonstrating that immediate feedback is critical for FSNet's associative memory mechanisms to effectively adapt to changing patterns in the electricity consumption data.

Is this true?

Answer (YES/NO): YES